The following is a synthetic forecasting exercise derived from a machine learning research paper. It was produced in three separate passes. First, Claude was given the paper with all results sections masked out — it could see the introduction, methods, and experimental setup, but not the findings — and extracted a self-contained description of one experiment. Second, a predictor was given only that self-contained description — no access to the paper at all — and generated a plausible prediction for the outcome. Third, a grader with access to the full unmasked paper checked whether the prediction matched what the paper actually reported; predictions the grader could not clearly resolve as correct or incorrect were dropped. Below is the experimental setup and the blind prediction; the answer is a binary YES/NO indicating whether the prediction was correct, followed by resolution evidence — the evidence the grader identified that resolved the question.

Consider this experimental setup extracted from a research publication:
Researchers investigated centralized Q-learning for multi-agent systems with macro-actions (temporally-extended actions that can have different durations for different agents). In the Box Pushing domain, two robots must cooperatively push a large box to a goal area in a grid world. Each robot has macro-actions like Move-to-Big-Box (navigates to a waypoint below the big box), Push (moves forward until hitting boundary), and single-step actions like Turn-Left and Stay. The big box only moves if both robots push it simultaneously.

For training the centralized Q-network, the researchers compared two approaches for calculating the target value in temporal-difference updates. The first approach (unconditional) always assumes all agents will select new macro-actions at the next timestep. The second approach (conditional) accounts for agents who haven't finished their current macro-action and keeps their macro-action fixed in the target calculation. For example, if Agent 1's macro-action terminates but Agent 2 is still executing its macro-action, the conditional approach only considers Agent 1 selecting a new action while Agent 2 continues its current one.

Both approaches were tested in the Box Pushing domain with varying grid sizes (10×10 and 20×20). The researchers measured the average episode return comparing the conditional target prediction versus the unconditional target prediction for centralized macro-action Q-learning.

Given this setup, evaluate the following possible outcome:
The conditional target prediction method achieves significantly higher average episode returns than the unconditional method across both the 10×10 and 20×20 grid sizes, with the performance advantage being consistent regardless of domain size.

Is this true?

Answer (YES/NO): NO